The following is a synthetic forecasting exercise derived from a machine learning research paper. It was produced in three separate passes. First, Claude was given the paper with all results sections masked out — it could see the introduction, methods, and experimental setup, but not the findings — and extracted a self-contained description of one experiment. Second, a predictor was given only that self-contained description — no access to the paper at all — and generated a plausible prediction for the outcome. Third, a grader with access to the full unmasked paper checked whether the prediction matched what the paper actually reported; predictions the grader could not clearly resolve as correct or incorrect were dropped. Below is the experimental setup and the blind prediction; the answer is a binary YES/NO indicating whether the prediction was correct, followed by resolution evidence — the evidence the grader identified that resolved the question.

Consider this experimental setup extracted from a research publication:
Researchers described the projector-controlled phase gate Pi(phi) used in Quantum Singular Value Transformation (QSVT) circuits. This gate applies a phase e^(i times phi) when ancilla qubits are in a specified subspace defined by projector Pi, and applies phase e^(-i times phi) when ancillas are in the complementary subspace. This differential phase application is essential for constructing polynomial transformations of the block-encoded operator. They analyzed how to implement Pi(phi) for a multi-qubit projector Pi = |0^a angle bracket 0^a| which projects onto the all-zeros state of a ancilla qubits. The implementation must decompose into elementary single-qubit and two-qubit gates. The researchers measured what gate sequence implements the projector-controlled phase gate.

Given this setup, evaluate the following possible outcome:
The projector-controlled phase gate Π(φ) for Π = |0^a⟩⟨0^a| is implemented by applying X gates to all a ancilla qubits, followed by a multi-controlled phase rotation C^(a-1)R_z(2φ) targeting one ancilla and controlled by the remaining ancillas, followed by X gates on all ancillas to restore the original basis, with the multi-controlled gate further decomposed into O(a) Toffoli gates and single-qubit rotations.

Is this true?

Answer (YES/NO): NO